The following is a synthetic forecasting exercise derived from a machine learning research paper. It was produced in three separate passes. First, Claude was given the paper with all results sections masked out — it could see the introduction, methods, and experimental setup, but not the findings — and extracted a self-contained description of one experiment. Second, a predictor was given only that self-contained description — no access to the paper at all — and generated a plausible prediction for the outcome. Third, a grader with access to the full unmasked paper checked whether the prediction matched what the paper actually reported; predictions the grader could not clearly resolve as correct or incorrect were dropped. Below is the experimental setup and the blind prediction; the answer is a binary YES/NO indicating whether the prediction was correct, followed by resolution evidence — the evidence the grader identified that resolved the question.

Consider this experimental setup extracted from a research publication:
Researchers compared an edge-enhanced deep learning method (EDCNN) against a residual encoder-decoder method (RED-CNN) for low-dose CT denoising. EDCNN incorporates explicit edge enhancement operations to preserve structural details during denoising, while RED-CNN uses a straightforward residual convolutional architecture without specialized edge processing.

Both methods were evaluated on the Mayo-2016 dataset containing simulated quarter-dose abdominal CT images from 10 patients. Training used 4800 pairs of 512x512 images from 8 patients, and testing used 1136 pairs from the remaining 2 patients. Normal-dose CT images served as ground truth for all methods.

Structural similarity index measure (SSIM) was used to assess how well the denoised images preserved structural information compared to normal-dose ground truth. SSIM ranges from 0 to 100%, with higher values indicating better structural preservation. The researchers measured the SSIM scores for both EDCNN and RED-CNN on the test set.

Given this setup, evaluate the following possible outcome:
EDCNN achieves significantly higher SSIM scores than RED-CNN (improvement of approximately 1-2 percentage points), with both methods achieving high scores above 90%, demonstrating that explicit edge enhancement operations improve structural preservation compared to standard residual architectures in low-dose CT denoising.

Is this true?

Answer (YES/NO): NO